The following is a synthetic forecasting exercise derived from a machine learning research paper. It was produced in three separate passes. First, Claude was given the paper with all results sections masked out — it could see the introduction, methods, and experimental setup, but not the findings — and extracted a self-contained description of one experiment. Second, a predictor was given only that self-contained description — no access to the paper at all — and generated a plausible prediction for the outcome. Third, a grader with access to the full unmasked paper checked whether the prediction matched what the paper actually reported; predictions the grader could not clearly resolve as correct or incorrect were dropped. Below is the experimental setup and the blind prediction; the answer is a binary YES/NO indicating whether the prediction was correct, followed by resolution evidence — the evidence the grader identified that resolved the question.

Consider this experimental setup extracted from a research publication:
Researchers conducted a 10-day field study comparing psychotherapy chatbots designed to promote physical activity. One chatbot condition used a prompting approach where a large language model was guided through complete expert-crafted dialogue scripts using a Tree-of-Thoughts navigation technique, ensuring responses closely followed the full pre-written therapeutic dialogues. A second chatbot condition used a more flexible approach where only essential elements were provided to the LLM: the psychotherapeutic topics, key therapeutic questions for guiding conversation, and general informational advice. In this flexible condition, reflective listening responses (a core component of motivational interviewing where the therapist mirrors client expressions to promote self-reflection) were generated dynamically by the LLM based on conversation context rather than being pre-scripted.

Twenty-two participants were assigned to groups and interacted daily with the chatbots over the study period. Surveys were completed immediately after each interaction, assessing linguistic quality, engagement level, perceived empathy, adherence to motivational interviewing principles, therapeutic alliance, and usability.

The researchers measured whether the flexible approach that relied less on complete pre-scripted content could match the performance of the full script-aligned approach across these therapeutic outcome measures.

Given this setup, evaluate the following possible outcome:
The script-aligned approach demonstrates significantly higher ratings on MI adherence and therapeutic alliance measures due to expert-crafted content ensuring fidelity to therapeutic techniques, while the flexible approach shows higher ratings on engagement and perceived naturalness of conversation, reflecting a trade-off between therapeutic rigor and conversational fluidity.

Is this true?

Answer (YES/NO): NO